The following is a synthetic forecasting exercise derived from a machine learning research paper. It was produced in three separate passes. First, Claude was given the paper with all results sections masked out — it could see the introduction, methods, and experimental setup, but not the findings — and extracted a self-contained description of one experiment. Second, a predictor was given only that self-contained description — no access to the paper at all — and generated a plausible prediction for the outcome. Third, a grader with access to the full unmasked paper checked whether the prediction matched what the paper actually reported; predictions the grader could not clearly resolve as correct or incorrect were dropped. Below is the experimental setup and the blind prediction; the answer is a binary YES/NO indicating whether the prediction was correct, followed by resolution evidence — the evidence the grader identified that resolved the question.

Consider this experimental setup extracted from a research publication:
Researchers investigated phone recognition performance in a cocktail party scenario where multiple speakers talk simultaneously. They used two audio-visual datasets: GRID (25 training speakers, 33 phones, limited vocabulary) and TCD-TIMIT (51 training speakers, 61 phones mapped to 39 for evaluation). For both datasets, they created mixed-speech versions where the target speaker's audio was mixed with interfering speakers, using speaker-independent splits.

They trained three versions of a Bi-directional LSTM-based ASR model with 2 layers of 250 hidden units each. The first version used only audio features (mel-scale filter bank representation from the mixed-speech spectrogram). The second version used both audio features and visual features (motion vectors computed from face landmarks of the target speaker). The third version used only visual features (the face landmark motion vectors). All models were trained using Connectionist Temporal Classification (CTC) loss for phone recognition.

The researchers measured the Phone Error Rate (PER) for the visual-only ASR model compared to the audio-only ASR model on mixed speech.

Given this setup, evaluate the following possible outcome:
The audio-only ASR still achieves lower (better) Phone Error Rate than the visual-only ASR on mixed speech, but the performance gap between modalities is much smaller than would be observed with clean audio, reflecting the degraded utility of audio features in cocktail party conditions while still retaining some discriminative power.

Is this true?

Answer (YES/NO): NO